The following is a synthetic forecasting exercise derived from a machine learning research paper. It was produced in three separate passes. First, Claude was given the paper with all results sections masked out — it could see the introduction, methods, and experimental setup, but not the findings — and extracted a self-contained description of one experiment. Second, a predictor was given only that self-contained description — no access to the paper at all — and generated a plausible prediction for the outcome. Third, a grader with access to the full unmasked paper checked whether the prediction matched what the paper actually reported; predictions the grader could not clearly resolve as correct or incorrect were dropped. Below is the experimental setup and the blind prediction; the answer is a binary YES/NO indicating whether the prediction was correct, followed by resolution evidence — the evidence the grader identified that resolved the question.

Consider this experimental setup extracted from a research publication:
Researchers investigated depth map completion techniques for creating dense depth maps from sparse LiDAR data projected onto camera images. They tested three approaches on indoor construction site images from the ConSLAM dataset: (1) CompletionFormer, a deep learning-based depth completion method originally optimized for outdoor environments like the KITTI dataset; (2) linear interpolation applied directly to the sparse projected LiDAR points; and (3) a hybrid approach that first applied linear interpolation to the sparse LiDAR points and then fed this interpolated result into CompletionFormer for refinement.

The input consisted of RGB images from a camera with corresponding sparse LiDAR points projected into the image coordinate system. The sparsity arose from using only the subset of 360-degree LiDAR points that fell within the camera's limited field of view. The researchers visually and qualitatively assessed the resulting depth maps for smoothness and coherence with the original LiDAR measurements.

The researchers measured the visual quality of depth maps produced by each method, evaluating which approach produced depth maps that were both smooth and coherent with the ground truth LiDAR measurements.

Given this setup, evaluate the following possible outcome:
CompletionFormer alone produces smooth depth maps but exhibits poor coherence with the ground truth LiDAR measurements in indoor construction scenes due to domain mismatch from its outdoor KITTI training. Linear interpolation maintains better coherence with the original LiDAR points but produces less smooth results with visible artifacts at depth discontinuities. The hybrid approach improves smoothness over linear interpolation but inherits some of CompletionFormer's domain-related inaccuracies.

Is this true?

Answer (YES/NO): NO